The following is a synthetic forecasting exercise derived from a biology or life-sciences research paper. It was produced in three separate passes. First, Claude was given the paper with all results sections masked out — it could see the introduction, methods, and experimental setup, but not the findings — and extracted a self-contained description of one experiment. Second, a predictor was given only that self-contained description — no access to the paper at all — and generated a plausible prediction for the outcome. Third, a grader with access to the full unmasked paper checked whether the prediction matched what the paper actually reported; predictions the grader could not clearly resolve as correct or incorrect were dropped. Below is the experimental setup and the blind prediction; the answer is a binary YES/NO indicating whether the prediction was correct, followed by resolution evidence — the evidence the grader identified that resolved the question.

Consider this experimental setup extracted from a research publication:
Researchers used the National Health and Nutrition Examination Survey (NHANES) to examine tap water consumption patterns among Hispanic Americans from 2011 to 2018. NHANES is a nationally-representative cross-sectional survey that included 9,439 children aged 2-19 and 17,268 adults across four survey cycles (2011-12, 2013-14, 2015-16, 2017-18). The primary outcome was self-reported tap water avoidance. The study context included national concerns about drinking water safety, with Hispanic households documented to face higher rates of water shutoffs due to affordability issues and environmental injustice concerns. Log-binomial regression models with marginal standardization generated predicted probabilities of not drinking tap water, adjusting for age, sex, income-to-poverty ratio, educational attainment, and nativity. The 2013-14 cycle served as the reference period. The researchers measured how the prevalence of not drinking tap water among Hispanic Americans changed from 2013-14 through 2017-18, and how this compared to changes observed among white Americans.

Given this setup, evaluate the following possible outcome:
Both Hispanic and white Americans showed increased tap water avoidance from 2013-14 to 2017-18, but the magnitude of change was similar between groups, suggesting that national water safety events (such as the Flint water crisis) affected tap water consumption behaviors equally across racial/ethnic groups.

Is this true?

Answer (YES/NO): NO